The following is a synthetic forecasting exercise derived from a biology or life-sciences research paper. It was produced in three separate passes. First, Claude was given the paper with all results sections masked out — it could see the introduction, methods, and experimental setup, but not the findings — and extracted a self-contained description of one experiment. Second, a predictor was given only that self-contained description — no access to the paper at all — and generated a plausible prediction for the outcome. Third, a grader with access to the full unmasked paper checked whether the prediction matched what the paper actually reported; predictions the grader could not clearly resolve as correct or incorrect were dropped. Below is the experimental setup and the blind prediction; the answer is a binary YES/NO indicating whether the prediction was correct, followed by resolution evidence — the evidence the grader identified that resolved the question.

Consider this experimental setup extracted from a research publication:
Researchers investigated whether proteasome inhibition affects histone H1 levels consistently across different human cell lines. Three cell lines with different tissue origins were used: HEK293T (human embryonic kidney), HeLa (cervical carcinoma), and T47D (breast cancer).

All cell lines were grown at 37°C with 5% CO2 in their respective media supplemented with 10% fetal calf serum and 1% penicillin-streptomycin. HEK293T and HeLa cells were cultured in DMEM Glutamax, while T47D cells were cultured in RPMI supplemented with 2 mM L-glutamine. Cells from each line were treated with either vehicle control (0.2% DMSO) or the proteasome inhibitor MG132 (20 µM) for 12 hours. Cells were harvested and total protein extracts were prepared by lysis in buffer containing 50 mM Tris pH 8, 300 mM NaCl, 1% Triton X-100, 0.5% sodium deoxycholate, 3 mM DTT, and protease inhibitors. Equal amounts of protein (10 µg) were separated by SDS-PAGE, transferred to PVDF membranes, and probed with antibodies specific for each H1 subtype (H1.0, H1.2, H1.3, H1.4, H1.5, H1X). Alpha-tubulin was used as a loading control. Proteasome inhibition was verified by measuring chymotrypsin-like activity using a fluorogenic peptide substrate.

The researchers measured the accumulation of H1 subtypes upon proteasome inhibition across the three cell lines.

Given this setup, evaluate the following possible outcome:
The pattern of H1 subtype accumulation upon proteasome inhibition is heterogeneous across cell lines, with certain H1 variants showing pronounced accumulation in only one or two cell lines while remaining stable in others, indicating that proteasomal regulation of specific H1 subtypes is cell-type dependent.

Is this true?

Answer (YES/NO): NO